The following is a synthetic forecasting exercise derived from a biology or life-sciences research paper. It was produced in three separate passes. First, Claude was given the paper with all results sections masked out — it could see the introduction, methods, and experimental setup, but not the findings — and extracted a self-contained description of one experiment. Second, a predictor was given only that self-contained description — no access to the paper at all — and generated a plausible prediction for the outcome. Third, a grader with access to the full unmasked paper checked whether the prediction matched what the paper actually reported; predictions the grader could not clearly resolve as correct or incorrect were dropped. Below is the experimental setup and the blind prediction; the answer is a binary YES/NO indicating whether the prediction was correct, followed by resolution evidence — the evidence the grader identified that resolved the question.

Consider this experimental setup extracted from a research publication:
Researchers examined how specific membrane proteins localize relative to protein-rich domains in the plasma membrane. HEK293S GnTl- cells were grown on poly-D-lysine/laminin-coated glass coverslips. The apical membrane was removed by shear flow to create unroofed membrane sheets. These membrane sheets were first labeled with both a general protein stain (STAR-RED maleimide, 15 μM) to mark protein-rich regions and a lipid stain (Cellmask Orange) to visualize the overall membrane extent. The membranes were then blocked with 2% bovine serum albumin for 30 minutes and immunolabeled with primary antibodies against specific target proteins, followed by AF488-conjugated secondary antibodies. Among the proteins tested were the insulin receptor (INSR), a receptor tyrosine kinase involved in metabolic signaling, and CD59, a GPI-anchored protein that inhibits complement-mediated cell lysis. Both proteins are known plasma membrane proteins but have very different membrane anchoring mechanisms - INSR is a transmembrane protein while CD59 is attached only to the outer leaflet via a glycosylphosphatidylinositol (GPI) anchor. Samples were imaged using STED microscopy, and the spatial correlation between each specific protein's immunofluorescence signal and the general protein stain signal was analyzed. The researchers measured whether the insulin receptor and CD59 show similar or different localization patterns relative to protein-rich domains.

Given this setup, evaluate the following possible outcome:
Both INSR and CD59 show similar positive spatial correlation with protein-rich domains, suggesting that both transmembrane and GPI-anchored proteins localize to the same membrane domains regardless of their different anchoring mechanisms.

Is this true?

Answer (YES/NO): NO